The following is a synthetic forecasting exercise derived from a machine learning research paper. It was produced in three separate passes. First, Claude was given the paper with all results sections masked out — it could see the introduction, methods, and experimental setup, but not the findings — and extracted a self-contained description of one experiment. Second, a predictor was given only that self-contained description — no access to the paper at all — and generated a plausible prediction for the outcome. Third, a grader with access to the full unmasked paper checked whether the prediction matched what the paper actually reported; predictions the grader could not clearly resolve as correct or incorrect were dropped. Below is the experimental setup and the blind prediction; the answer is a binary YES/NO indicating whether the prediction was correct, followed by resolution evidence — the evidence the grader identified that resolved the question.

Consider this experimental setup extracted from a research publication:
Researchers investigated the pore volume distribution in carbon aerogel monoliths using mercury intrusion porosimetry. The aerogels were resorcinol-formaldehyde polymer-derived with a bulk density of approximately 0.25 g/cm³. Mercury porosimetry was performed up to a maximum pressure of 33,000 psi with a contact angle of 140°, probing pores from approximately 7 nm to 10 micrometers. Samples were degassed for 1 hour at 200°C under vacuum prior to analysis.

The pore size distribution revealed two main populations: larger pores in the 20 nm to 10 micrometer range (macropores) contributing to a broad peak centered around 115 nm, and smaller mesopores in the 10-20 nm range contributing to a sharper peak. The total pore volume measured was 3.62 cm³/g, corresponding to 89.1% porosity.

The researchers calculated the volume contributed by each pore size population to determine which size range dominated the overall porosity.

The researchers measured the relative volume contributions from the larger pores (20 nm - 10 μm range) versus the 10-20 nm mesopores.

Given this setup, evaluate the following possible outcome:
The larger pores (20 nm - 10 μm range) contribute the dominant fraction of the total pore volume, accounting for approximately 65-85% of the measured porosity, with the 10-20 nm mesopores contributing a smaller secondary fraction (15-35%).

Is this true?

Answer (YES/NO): YES